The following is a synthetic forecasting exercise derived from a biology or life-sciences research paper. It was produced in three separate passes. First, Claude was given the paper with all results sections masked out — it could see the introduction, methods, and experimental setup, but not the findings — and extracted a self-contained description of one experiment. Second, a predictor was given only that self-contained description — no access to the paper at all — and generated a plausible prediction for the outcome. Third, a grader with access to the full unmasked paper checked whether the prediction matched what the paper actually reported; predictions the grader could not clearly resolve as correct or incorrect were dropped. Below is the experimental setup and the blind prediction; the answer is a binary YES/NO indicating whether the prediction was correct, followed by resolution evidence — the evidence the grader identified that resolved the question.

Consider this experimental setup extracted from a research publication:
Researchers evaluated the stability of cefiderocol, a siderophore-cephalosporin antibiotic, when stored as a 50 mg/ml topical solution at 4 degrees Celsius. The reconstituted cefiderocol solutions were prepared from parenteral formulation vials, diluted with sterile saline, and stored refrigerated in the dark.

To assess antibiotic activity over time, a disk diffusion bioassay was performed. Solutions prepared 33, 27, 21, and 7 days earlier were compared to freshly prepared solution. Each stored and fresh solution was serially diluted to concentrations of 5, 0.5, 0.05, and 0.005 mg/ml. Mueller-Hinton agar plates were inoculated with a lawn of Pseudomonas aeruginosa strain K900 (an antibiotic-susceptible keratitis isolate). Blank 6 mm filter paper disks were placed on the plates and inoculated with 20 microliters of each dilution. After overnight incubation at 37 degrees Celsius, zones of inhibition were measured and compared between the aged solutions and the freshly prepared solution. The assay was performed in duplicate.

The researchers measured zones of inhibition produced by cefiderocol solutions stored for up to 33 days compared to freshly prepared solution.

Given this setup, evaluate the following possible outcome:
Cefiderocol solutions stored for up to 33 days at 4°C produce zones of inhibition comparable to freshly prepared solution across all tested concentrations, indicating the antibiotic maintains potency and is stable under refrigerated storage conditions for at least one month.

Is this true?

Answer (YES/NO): YES